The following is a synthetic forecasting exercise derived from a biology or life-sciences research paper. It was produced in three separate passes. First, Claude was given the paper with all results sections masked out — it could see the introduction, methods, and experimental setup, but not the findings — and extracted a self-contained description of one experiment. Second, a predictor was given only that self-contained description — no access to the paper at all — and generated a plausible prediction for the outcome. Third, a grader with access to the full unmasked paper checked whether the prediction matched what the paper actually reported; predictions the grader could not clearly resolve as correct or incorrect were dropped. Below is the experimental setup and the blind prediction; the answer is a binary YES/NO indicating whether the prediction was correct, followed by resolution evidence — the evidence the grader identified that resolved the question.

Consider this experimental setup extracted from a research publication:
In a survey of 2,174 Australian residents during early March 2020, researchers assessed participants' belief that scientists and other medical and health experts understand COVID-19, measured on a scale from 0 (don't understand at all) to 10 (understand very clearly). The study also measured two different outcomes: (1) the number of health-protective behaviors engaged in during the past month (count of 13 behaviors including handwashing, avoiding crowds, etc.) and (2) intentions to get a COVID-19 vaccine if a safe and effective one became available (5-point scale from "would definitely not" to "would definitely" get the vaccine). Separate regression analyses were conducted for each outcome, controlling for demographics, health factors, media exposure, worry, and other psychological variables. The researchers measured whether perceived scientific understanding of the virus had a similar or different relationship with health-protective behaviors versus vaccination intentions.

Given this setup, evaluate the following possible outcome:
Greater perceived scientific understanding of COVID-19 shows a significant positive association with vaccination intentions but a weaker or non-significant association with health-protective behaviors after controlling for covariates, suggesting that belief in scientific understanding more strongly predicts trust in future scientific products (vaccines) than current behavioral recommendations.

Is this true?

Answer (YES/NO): NO